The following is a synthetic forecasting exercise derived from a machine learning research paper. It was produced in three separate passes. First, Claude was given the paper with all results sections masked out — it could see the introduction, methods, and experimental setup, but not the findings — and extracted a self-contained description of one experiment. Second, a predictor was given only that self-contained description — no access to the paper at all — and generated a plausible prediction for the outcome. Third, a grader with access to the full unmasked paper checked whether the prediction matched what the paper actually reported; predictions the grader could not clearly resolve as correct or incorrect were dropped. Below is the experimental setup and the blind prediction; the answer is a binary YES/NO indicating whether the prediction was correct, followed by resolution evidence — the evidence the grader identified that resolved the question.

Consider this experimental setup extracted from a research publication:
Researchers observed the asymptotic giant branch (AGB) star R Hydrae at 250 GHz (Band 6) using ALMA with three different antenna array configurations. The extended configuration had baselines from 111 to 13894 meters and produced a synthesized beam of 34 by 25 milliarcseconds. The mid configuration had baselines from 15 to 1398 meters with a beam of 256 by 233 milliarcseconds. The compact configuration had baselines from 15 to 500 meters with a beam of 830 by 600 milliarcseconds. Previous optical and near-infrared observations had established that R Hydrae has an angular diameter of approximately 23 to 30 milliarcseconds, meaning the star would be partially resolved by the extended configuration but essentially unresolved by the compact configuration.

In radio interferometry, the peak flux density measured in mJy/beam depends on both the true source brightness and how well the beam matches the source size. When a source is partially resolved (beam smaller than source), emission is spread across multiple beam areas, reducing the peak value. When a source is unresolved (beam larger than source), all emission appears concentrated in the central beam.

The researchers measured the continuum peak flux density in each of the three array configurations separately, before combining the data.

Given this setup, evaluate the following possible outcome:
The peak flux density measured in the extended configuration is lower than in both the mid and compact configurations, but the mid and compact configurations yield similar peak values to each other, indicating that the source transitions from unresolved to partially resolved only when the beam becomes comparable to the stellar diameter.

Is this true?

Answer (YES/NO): NO